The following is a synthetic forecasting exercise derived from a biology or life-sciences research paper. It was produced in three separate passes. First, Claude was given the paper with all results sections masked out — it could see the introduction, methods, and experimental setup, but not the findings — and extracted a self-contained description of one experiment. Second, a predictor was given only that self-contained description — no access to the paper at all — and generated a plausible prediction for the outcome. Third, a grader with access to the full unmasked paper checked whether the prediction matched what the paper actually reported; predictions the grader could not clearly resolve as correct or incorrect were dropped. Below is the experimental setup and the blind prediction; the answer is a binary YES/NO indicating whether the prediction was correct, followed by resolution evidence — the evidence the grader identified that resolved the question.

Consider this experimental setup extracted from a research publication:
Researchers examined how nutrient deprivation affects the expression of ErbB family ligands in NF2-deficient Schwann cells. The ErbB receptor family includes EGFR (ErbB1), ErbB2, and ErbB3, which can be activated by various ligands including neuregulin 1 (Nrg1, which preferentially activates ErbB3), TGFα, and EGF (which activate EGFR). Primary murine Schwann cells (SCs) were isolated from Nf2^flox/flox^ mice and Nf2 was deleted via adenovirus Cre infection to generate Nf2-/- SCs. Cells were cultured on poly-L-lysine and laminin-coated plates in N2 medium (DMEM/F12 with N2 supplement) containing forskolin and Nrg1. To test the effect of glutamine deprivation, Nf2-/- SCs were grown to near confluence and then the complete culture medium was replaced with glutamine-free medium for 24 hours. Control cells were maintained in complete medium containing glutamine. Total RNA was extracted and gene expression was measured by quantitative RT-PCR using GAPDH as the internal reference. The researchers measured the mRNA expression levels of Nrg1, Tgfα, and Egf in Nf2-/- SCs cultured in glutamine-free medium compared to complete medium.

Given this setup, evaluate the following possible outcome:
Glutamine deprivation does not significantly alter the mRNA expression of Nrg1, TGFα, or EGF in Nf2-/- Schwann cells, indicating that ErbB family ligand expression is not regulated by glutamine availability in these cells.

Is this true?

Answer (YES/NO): NO